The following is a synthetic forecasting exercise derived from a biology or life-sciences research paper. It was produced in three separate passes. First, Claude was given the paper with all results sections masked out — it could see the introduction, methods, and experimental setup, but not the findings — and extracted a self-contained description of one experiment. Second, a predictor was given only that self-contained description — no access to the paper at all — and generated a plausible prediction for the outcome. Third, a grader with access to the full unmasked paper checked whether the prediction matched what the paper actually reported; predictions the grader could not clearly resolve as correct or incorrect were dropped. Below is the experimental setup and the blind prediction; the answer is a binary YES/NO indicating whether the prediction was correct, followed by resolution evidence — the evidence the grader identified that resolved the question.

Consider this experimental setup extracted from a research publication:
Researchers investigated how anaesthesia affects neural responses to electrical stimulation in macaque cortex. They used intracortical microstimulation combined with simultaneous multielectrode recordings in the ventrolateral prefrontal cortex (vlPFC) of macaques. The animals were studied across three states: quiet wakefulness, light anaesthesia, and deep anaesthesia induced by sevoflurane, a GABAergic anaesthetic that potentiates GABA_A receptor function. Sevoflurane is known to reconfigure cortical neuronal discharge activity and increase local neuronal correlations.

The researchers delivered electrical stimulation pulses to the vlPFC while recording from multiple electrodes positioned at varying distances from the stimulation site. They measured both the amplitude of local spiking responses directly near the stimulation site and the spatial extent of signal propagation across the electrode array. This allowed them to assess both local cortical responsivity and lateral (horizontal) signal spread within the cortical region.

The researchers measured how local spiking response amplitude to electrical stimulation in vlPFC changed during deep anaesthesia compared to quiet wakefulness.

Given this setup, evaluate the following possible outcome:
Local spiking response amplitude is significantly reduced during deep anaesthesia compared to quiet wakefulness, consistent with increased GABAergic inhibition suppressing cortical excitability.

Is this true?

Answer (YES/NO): NO